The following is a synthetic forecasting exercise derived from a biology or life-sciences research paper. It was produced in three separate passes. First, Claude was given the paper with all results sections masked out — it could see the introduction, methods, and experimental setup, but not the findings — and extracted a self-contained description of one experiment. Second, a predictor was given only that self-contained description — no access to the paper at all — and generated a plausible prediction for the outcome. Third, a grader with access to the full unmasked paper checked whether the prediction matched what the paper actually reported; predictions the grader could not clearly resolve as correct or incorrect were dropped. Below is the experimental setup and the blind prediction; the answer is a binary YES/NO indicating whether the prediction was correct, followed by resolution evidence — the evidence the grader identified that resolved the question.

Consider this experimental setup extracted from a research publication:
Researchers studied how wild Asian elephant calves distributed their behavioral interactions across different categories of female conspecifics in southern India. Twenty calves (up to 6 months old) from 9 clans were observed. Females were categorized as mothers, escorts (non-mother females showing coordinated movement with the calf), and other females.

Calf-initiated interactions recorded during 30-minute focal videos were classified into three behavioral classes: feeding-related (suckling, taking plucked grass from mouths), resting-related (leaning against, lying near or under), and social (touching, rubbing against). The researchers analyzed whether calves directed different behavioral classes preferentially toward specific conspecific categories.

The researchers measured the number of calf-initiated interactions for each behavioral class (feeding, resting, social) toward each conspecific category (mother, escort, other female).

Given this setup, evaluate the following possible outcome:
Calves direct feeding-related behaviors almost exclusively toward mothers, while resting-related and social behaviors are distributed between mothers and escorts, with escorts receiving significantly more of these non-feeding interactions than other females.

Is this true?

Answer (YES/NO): NO